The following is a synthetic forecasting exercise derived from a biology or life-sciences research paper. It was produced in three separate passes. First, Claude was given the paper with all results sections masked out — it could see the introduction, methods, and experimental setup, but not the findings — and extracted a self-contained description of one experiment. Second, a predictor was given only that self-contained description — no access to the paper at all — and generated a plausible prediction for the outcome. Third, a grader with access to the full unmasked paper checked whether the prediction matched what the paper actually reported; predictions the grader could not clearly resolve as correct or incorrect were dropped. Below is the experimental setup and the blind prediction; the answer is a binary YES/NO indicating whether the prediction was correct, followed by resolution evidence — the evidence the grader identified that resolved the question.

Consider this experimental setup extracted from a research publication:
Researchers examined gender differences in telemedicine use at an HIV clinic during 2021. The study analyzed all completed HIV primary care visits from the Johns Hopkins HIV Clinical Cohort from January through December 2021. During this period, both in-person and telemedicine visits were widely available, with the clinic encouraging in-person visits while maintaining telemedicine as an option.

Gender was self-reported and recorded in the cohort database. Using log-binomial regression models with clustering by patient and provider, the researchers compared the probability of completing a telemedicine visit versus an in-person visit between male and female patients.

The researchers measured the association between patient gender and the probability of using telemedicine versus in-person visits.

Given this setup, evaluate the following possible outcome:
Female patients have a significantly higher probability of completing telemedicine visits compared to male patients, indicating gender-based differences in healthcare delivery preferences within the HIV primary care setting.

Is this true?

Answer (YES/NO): YES